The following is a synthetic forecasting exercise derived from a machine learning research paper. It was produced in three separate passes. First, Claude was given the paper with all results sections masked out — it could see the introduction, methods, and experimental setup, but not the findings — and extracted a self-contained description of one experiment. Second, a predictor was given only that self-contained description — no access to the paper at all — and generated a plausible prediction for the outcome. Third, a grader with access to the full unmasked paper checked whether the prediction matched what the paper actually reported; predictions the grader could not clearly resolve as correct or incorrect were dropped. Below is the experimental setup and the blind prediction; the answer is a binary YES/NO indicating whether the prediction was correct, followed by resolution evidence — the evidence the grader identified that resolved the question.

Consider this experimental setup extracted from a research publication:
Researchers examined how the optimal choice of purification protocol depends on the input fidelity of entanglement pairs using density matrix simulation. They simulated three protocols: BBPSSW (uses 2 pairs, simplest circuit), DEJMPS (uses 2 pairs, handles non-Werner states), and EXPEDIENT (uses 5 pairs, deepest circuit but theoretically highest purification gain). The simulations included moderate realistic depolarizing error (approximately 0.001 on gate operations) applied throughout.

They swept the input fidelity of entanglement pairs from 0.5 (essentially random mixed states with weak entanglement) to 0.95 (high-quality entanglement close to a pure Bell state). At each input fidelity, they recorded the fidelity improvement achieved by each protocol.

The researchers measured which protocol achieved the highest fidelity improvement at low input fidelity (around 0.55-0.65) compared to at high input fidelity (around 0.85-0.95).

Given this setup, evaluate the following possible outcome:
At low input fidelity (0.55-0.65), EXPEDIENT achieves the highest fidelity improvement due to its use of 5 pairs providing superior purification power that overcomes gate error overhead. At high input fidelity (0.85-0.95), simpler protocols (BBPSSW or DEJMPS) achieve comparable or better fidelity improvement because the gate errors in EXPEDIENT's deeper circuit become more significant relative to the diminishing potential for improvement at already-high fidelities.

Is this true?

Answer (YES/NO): NO